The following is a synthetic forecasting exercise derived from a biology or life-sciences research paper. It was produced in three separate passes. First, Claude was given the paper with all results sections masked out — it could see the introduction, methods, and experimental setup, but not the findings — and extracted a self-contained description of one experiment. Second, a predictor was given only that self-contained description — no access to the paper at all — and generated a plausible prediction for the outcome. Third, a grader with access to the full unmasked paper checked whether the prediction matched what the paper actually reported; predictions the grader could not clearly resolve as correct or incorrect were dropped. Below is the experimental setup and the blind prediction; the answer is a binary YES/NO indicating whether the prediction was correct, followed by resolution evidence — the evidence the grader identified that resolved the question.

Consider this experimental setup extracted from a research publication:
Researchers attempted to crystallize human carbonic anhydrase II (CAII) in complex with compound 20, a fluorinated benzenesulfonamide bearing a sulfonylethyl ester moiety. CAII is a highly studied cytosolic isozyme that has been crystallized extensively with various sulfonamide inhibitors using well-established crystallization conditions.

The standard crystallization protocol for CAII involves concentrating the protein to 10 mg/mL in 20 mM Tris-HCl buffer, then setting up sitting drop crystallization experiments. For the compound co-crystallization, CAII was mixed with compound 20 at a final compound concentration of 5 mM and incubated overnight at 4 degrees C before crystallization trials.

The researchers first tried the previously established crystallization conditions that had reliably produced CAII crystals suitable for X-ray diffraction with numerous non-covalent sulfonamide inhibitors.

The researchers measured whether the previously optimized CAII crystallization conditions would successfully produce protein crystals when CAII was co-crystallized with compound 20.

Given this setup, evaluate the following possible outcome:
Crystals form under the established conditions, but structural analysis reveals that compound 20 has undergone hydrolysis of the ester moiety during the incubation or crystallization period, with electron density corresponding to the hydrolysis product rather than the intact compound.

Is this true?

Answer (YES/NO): NO